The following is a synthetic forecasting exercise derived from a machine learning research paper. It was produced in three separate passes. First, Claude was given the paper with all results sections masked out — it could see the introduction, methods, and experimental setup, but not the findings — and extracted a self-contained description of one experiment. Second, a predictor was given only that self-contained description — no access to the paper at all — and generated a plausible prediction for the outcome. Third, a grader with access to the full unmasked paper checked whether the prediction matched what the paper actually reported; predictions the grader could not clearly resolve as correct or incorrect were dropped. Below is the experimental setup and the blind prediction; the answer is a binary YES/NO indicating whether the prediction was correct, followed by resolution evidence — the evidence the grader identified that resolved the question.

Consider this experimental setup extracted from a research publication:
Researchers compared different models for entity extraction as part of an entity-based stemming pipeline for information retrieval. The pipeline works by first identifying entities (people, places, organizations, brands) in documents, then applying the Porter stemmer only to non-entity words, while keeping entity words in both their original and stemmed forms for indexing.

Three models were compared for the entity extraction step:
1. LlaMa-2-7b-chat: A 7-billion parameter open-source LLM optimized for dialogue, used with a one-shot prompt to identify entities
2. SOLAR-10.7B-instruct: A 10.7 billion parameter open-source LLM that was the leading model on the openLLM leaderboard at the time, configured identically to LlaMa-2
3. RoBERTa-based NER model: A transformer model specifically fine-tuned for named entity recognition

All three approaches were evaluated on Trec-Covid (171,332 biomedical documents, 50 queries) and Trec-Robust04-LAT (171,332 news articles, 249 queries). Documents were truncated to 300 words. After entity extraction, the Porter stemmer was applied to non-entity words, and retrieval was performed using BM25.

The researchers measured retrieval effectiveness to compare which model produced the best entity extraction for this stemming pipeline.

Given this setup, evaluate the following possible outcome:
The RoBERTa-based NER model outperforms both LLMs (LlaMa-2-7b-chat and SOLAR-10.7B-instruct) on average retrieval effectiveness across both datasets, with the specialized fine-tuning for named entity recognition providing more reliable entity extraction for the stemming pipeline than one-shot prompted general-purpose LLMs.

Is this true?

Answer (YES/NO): NO